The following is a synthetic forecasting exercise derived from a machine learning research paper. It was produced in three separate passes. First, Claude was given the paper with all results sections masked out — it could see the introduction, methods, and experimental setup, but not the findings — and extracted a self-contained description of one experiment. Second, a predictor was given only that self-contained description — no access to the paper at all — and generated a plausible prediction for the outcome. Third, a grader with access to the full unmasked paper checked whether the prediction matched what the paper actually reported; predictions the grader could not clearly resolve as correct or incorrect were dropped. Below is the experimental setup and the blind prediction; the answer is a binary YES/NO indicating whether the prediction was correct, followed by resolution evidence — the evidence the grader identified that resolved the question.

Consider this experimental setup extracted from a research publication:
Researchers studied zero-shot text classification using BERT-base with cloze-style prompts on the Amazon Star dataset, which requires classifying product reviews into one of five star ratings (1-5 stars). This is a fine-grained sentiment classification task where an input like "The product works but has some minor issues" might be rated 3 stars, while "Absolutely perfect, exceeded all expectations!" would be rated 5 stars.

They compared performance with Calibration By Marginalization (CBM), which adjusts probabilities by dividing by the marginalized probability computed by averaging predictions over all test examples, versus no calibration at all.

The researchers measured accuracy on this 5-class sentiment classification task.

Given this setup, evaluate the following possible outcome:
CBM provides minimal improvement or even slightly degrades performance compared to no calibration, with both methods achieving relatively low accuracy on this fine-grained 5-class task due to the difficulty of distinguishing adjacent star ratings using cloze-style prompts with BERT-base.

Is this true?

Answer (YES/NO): NO